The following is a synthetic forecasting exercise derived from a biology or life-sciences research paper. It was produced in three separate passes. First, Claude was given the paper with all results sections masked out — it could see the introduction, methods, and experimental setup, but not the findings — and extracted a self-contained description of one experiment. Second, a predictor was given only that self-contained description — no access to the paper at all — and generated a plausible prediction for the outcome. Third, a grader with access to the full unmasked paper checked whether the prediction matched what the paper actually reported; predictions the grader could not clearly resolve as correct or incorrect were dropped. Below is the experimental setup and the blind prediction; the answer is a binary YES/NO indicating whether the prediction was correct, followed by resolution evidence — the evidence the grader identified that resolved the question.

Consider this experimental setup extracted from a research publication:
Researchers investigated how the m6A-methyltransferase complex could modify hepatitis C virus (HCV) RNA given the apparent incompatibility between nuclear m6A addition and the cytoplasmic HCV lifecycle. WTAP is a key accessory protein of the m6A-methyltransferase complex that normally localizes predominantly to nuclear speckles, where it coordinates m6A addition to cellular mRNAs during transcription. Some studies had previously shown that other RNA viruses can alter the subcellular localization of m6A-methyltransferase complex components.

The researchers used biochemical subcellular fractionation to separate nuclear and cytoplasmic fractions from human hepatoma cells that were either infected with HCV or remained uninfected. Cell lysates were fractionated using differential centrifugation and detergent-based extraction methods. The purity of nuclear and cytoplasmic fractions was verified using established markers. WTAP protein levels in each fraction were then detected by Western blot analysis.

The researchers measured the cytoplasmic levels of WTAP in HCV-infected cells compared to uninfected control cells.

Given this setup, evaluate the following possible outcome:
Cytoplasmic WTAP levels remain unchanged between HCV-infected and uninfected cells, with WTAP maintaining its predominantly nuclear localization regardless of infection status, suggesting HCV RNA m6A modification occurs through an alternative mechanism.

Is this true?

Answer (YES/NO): NO